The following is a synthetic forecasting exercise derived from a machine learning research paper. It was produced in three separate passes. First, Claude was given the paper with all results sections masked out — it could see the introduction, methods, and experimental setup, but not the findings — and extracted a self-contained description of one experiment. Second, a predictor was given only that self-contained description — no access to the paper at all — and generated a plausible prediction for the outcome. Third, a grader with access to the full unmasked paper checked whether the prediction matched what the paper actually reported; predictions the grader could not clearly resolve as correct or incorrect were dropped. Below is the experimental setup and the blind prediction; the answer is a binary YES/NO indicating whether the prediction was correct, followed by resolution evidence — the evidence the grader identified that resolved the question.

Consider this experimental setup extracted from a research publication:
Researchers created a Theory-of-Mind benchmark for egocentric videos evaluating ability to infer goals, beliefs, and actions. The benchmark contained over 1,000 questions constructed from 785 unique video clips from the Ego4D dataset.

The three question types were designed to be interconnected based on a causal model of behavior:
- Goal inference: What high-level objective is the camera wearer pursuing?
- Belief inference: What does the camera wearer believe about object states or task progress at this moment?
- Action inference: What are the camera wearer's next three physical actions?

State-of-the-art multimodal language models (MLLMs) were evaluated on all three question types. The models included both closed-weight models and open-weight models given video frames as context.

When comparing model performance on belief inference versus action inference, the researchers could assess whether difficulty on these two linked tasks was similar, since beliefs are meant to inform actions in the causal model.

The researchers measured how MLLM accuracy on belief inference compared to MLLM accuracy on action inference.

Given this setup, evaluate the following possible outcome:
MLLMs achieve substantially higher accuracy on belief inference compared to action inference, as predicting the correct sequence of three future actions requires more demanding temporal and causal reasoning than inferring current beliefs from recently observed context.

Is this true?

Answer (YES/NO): NO